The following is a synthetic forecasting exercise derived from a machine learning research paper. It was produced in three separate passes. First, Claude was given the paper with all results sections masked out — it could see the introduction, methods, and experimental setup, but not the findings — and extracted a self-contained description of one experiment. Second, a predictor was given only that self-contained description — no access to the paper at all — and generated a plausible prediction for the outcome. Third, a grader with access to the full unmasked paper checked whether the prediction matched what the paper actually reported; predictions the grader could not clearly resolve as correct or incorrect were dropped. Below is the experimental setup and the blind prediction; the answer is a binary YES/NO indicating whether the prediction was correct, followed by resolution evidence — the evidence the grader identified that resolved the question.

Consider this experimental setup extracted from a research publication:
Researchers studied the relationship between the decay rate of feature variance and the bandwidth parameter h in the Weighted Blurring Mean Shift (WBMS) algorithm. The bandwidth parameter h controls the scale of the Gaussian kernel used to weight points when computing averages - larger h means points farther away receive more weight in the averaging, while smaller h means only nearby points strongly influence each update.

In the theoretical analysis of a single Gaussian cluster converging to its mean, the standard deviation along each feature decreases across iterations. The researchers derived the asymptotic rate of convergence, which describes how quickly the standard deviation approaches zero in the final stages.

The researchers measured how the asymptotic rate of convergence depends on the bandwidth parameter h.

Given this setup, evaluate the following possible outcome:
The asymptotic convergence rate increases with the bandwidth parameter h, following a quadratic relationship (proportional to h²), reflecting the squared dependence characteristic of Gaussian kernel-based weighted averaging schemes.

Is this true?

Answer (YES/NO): NO